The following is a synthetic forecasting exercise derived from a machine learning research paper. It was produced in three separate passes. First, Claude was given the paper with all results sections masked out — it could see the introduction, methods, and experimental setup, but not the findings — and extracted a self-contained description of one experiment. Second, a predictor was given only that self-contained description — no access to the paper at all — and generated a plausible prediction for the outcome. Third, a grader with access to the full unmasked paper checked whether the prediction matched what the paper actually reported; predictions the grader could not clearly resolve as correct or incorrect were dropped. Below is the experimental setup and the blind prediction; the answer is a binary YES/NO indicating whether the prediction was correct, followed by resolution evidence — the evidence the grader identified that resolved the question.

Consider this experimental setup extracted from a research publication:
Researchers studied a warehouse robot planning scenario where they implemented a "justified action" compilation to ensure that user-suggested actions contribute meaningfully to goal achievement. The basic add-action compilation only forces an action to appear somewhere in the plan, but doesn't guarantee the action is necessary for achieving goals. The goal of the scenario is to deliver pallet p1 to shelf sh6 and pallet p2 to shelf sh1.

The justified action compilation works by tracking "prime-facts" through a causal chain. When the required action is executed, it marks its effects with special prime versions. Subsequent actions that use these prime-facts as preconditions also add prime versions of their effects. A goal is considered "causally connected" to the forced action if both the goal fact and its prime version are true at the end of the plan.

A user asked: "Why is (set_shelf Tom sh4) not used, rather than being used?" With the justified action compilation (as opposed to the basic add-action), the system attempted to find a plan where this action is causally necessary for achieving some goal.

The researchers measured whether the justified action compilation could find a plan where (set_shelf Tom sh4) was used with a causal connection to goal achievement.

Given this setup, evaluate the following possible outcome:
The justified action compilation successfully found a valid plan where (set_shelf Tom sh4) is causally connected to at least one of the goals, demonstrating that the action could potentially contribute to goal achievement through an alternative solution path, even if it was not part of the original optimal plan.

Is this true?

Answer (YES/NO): YES